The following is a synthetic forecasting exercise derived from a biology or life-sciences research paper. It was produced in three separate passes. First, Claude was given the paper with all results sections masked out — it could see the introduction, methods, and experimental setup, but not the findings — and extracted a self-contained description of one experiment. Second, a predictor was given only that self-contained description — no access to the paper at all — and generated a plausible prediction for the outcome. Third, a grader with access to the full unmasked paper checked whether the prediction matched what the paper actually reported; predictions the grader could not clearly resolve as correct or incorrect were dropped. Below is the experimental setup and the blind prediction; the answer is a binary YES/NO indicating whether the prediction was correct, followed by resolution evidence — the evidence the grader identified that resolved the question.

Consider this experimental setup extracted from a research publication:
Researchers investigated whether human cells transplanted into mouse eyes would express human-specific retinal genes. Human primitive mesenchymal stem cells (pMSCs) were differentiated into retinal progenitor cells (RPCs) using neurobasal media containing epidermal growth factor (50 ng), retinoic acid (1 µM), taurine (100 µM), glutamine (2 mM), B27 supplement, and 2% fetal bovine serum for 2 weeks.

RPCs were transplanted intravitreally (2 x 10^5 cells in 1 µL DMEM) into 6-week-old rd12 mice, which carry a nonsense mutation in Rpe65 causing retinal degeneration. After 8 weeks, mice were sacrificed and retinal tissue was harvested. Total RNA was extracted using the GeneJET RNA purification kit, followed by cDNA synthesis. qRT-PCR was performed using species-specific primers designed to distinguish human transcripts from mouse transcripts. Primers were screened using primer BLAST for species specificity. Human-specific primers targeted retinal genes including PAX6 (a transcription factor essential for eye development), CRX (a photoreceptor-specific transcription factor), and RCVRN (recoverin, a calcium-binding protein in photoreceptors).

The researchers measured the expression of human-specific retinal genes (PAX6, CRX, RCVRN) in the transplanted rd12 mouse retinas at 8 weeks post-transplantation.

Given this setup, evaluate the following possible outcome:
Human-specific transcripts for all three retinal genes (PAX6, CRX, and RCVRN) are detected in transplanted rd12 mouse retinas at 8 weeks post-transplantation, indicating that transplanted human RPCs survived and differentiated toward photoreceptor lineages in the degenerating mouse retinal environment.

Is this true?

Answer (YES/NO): YES